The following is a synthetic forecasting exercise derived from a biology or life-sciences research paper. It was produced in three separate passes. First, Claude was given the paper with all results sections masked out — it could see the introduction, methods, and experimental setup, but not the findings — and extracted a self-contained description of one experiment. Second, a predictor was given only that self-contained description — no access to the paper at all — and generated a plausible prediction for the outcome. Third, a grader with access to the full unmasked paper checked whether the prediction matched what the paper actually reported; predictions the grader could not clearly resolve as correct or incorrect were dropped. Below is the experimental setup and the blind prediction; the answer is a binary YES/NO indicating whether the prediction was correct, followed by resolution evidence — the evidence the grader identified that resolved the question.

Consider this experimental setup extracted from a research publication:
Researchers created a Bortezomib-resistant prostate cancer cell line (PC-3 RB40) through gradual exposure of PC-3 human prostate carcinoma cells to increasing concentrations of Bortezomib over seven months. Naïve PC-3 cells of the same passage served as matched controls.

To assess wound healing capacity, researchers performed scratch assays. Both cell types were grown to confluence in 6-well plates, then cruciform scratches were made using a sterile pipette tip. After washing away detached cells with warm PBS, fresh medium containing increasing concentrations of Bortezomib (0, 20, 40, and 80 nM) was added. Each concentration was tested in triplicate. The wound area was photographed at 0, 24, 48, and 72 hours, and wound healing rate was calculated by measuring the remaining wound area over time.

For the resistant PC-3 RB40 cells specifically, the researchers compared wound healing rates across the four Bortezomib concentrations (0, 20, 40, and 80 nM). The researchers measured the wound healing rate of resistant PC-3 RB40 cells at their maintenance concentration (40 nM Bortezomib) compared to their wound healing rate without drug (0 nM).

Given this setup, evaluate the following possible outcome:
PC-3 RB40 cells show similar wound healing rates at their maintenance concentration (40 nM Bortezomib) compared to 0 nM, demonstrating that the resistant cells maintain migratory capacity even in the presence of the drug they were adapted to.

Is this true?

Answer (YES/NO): YES